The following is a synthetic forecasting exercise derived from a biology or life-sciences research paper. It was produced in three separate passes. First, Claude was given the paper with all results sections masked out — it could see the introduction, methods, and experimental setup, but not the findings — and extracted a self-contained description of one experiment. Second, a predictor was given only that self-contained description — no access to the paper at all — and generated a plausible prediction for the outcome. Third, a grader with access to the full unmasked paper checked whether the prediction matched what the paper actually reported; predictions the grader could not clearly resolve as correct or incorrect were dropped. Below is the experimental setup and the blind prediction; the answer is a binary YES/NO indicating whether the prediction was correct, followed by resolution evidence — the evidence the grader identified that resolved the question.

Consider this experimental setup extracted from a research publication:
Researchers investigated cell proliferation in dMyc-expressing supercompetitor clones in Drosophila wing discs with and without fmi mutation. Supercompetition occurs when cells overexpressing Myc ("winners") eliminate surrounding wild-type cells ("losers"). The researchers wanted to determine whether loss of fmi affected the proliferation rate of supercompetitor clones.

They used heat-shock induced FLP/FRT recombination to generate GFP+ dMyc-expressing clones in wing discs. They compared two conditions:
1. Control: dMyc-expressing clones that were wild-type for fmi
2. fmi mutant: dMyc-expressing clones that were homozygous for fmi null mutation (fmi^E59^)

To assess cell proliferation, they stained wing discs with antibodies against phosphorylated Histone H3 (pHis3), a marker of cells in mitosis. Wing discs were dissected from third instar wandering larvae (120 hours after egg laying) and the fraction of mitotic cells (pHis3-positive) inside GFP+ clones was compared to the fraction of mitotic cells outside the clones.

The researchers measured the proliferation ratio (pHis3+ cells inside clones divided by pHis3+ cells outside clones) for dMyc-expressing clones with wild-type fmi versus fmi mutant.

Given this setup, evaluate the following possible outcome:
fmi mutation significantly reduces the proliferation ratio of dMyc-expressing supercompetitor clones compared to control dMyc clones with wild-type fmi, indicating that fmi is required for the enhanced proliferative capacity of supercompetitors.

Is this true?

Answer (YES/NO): YES